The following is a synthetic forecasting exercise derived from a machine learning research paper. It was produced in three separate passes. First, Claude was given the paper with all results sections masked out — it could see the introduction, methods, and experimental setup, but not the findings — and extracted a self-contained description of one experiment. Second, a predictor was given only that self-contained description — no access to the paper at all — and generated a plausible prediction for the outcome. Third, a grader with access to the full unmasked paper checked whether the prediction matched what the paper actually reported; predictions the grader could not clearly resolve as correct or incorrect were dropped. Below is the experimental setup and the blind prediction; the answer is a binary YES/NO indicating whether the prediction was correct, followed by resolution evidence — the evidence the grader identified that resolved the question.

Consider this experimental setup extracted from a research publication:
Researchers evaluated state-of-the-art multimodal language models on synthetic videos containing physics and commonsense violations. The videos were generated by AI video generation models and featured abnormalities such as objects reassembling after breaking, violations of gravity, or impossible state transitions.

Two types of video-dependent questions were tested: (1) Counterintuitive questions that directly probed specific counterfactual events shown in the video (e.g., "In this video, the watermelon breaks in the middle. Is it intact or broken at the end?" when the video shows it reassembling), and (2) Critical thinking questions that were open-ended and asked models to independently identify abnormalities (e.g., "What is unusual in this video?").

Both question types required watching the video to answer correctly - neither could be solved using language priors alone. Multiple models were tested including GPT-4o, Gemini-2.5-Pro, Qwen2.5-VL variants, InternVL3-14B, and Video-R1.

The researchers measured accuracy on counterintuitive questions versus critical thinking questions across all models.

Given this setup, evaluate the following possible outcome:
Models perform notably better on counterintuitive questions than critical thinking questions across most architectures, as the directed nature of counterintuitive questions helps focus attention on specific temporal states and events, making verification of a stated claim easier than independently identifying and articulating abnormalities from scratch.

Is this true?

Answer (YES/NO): YES